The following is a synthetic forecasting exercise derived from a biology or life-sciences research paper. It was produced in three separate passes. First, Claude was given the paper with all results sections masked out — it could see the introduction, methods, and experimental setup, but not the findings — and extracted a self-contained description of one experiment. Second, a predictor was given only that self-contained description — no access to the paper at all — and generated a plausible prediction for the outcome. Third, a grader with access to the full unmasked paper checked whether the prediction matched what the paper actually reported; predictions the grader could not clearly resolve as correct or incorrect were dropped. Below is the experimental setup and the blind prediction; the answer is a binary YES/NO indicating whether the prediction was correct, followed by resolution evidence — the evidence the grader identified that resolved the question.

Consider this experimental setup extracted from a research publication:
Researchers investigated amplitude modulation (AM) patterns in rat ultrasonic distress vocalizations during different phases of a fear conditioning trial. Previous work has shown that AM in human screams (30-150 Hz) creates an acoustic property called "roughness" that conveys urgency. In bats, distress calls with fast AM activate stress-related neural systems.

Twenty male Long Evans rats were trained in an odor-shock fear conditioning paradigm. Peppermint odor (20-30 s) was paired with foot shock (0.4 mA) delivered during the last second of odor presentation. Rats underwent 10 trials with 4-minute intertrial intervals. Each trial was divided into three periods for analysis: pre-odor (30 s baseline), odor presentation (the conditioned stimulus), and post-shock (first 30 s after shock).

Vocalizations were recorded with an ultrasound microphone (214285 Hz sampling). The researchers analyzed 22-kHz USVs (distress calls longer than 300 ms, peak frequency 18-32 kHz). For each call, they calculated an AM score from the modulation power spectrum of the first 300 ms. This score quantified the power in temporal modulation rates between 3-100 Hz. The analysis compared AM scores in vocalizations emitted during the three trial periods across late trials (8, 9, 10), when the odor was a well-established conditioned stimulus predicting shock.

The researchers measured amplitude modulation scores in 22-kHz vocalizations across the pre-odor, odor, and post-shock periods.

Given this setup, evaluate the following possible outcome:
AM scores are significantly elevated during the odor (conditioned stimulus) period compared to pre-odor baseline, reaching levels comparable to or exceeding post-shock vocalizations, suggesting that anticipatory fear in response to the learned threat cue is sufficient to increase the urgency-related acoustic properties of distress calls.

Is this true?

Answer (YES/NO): YES